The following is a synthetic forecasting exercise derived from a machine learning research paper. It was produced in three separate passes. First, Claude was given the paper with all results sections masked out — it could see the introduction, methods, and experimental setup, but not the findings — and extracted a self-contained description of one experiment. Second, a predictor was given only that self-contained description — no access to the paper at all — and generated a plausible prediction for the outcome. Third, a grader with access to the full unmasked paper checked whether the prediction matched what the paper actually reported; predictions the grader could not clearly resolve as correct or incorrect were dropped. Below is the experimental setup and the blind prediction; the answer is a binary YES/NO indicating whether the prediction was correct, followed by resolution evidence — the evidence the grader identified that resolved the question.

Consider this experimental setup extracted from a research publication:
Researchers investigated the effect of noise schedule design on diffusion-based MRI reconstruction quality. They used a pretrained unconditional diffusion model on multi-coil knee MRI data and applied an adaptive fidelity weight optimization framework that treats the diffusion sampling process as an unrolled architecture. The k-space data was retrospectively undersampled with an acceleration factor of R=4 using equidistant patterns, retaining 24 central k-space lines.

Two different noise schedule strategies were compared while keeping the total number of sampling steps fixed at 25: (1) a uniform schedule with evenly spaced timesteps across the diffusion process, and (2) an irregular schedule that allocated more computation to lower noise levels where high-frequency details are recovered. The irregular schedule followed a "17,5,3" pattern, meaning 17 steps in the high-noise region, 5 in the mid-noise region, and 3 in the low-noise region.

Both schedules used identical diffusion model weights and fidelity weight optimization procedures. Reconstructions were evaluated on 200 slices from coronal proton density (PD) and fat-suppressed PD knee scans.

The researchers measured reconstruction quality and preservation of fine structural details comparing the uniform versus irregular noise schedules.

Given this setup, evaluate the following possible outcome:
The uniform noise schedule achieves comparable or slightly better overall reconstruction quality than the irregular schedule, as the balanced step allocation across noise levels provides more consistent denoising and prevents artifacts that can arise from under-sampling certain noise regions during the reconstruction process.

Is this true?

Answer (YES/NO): NO